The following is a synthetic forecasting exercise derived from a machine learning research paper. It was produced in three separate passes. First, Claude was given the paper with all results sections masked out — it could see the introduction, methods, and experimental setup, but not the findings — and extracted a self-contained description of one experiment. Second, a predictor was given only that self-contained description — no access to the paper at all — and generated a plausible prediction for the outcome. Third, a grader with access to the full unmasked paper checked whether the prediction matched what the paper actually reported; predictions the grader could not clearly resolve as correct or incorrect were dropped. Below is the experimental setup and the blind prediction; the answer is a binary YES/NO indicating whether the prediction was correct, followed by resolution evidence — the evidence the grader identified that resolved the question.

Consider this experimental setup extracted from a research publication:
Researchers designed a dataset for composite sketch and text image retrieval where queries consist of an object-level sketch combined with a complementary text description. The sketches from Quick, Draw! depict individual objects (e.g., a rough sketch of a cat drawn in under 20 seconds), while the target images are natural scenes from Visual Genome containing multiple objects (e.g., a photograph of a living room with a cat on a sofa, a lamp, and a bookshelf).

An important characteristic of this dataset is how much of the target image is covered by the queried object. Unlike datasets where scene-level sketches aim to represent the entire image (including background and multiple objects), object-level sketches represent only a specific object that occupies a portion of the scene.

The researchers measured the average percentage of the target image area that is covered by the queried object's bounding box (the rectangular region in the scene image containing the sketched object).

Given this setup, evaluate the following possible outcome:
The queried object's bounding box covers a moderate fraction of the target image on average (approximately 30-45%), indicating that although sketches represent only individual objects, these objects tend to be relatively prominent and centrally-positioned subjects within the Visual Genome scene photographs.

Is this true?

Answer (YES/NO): YES